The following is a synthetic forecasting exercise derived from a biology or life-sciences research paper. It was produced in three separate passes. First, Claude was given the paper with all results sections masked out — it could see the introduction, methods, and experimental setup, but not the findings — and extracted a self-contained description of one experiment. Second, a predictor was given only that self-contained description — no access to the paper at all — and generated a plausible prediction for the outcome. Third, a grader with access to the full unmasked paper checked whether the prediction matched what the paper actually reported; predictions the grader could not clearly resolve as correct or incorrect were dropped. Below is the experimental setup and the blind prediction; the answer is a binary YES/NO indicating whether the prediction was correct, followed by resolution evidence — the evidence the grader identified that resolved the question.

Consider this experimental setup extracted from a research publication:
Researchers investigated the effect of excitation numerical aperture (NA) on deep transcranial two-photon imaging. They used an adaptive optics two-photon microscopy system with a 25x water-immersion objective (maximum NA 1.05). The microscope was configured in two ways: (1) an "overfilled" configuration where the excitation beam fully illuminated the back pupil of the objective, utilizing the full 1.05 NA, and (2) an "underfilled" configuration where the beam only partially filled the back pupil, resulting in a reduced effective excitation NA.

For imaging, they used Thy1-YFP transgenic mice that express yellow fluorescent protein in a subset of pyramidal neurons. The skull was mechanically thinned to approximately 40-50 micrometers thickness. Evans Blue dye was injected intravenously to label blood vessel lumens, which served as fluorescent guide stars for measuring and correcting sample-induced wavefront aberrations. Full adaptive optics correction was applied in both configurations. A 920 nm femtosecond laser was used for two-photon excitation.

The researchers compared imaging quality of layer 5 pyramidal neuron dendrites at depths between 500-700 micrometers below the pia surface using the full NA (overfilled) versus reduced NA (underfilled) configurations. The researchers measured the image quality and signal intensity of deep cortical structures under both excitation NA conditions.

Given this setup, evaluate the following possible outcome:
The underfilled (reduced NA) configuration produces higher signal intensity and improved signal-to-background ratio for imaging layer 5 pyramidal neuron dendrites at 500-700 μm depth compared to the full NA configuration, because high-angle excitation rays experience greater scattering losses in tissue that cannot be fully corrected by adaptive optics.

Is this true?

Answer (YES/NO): YES